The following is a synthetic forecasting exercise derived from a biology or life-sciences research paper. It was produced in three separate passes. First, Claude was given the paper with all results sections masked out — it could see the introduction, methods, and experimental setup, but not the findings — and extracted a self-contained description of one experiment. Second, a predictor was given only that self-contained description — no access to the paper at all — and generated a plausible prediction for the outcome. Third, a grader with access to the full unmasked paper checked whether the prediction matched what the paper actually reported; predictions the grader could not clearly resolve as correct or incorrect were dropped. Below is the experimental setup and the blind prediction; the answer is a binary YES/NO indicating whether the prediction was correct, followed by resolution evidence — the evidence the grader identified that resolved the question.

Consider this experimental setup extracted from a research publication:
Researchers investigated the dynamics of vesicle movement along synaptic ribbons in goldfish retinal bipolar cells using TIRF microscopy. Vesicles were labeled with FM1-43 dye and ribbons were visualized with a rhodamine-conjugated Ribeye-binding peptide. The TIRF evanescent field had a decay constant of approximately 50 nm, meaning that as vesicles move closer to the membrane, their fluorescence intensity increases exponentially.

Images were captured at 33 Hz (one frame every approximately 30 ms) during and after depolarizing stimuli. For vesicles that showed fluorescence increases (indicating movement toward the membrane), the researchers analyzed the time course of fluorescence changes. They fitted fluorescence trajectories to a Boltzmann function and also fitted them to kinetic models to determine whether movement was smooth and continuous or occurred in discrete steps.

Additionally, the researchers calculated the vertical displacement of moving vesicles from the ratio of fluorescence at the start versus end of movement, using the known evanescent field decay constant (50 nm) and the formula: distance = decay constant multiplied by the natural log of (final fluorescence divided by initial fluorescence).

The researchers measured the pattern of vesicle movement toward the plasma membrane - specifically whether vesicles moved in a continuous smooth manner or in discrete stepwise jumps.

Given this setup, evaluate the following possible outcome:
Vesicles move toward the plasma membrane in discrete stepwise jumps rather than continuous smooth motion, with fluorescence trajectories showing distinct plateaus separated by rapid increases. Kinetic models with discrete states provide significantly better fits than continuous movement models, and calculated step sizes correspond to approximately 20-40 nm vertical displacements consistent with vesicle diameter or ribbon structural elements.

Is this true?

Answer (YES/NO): NO